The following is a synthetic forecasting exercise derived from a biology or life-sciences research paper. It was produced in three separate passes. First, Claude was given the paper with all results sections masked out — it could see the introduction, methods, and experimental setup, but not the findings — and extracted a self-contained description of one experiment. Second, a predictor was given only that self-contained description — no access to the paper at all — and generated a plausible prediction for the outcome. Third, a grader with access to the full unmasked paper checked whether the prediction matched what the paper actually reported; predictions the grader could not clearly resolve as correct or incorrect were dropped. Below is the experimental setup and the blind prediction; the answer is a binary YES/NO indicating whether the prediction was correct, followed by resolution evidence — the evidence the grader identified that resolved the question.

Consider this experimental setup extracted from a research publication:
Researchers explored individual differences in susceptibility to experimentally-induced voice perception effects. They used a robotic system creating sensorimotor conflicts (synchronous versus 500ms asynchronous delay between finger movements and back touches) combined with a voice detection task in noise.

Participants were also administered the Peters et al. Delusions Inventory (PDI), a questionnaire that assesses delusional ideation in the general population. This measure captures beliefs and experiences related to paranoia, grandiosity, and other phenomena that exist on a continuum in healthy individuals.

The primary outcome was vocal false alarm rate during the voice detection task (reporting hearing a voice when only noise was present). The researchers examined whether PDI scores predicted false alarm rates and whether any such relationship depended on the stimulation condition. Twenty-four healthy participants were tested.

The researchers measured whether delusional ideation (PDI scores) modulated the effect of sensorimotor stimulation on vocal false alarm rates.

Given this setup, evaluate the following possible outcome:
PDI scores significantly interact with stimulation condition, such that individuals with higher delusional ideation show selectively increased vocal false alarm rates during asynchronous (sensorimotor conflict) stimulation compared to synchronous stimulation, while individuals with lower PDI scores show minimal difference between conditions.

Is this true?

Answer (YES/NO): NO